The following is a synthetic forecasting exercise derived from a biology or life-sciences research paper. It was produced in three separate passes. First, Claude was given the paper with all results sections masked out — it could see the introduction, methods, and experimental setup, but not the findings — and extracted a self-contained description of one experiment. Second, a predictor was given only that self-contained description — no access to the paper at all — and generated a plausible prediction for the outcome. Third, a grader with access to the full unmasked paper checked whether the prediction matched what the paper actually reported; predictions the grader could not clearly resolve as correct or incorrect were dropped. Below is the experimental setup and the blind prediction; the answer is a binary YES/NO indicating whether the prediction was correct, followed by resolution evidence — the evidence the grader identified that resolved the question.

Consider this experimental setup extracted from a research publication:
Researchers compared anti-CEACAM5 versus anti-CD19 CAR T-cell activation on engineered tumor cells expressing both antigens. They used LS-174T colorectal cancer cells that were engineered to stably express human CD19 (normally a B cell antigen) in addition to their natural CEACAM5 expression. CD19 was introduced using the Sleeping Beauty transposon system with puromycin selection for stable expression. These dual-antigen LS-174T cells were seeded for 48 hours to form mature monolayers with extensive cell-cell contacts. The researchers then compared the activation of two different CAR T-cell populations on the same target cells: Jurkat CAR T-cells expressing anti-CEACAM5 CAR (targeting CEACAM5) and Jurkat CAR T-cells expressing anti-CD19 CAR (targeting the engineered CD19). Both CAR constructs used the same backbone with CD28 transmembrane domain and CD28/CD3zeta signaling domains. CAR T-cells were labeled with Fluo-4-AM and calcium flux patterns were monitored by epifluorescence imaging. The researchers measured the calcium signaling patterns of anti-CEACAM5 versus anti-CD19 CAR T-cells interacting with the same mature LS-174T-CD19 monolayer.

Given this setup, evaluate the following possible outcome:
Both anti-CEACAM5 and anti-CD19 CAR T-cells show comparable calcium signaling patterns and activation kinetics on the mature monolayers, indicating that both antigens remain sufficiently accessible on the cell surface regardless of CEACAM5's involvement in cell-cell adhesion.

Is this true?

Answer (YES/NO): NO